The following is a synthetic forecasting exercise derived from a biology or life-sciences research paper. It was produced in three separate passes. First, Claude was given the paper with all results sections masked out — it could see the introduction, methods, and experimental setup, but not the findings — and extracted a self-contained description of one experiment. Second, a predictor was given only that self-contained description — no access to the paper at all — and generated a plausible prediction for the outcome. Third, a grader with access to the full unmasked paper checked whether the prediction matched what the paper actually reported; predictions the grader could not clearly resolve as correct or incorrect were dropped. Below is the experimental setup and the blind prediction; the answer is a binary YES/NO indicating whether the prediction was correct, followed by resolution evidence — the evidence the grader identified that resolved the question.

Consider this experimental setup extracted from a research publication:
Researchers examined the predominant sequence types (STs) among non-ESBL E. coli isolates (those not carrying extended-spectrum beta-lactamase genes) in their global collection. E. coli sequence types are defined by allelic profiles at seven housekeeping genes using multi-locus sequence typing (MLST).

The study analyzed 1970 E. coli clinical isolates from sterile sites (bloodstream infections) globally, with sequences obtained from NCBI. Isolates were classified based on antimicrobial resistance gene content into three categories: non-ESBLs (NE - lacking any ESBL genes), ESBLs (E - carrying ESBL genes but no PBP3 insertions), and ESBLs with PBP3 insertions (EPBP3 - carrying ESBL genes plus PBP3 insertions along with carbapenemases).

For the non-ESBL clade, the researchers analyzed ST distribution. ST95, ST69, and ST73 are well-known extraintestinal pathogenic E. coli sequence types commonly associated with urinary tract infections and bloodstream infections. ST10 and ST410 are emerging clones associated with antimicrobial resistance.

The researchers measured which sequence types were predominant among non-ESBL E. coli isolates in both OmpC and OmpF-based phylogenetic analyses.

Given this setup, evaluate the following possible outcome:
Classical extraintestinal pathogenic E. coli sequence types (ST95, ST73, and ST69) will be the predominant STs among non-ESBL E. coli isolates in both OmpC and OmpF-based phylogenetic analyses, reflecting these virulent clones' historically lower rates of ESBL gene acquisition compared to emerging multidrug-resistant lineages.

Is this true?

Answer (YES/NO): YES